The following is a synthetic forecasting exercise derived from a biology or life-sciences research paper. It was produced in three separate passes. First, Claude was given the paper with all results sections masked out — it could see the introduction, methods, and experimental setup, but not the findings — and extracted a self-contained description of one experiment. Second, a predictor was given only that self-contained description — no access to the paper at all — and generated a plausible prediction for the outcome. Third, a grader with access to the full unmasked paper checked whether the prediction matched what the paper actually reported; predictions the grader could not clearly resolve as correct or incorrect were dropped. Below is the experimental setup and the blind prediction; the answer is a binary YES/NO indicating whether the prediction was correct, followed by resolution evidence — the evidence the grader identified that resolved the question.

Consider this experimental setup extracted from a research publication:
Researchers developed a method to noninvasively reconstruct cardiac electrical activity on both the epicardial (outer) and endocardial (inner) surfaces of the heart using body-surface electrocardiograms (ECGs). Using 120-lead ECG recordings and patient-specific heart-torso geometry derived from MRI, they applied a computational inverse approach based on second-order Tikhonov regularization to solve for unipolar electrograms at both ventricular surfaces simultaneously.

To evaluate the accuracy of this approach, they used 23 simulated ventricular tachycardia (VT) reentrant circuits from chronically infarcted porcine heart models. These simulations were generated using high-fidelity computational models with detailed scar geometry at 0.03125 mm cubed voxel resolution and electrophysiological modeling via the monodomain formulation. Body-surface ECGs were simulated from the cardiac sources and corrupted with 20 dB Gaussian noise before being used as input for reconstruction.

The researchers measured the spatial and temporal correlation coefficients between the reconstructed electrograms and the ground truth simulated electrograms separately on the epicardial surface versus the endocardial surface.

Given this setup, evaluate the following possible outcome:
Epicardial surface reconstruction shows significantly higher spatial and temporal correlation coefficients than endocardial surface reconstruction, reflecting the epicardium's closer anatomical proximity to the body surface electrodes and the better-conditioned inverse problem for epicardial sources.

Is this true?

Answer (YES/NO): YES